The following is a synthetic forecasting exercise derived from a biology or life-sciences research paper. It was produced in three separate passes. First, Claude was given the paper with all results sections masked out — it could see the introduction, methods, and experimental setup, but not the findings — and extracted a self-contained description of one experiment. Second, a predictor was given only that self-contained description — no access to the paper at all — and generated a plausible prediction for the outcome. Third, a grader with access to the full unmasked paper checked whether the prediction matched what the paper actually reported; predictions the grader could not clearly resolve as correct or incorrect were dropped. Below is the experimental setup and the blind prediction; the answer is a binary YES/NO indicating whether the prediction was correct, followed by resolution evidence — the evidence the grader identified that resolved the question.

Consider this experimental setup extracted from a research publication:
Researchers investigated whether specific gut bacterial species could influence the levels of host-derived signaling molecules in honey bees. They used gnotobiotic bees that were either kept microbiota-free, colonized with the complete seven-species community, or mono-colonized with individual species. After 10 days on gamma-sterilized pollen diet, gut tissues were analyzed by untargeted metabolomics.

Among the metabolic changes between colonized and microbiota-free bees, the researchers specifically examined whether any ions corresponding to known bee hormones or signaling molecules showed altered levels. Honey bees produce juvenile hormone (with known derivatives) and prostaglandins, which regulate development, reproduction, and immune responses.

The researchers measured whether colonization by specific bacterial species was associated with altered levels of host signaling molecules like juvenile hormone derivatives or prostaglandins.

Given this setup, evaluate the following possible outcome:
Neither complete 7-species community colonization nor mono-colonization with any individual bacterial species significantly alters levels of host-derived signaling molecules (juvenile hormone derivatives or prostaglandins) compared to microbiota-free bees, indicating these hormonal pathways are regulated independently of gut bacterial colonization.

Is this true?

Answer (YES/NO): NO